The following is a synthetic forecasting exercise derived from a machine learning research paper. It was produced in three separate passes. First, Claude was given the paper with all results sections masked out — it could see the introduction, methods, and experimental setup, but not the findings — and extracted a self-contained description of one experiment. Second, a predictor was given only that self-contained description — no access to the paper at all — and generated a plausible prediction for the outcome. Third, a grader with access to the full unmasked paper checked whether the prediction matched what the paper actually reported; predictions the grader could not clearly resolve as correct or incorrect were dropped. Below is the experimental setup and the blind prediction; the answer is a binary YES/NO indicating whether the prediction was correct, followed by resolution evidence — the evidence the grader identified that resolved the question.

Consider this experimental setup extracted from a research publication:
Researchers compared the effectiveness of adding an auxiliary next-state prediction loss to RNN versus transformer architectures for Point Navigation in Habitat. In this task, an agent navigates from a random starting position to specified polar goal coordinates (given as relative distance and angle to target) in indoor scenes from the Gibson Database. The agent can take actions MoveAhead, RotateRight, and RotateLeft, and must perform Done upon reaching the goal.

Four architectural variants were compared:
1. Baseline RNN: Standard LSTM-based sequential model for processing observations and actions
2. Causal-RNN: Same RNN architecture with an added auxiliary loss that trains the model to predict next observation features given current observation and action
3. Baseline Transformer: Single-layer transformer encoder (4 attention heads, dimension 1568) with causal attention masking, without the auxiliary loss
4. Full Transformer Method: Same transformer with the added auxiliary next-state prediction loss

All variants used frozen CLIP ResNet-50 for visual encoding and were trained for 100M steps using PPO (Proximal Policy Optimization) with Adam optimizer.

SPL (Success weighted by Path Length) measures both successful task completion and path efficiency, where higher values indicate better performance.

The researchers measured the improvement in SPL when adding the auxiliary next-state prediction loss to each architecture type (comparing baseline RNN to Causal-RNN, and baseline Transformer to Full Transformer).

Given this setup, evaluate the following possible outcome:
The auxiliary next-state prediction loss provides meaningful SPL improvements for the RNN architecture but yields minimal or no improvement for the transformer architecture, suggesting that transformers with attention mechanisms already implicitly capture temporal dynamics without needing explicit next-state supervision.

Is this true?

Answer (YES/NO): NO